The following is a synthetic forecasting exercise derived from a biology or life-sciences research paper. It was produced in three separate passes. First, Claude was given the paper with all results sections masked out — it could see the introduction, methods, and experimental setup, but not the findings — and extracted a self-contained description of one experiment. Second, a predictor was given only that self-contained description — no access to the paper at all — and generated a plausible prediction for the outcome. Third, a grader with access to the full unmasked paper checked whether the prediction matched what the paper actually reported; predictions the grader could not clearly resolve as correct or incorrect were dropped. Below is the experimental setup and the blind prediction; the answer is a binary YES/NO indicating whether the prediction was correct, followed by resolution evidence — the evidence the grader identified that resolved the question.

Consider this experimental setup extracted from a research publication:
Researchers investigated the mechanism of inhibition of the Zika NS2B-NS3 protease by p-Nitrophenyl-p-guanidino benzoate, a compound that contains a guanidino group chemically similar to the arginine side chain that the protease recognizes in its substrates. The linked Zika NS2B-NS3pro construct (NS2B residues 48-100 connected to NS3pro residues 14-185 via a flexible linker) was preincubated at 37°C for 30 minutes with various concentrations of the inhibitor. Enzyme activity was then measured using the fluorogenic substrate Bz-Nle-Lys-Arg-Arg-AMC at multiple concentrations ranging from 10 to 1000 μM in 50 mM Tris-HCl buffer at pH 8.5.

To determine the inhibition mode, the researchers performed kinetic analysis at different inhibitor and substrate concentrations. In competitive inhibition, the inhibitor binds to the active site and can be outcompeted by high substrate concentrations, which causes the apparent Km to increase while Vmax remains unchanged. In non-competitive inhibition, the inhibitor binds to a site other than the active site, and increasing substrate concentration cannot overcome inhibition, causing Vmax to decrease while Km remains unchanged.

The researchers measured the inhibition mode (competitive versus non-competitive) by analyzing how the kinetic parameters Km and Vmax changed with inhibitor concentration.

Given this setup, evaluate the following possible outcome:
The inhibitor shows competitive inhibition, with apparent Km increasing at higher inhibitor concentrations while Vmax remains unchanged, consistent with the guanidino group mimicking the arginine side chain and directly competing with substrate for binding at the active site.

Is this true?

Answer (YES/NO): NO